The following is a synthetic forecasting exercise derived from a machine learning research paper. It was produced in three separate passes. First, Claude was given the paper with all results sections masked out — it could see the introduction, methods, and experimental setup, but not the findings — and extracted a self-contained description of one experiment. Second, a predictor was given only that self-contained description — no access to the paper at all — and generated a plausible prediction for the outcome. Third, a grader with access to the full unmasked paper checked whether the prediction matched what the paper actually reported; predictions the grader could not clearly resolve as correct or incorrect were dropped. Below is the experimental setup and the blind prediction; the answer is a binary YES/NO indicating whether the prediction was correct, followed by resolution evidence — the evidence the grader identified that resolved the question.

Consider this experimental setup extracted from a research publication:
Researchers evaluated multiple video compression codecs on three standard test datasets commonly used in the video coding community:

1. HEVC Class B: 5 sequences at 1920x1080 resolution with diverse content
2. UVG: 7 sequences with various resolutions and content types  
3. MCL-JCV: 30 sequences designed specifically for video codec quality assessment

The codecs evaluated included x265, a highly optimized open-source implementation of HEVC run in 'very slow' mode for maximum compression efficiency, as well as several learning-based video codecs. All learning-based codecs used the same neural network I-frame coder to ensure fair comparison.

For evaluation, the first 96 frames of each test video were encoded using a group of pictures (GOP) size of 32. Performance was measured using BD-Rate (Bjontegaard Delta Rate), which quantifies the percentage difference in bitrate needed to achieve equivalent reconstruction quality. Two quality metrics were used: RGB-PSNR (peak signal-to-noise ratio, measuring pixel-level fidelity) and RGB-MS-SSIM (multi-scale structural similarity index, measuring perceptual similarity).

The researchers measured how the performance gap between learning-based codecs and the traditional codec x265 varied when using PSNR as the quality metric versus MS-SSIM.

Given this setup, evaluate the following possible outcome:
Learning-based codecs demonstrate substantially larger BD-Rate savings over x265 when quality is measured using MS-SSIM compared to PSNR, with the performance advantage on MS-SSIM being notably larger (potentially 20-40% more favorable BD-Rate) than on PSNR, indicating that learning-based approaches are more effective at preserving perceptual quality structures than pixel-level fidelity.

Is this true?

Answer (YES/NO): NO